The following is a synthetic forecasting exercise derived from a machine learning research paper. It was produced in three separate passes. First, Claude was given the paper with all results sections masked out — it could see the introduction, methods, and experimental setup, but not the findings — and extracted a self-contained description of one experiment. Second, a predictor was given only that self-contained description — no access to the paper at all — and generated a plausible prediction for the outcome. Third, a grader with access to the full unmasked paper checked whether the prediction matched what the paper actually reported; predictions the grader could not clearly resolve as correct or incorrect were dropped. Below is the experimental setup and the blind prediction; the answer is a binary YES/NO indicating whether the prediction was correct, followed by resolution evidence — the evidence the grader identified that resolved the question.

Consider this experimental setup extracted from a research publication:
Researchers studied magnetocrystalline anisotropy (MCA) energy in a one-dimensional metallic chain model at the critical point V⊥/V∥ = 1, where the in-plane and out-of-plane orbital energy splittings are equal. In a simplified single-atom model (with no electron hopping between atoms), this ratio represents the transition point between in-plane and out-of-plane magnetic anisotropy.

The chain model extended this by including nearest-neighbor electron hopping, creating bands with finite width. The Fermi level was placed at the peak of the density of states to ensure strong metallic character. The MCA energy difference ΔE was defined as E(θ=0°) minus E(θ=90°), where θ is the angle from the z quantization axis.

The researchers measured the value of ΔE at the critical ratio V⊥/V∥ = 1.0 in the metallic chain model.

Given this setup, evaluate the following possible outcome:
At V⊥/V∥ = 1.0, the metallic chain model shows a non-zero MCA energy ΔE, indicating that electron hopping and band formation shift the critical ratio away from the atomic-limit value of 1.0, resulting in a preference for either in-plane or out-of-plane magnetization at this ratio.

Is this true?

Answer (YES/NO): NO